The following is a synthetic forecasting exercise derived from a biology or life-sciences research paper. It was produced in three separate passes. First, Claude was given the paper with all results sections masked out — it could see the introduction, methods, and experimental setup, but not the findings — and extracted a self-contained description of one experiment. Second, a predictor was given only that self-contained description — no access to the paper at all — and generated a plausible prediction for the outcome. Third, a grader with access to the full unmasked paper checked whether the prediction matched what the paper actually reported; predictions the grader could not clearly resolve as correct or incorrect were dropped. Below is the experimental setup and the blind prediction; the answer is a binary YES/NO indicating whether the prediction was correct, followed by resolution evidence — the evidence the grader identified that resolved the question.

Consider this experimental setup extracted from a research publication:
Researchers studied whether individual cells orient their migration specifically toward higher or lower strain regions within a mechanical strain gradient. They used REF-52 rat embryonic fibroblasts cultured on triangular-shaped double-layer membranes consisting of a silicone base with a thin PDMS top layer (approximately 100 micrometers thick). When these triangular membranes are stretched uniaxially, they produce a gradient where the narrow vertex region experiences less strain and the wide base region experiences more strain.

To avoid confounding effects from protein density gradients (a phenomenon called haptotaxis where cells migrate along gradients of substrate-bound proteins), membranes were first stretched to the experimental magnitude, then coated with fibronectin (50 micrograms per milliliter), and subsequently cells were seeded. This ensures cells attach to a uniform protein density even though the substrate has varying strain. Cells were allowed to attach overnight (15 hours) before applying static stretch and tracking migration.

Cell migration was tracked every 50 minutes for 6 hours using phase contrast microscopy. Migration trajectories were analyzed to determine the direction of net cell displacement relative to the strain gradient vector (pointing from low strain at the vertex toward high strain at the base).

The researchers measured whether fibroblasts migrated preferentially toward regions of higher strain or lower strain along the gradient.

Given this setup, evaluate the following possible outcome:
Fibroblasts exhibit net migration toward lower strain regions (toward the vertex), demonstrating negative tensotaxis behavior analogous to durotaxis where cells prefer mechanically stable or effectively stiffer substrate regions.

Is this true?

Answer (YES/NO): YES